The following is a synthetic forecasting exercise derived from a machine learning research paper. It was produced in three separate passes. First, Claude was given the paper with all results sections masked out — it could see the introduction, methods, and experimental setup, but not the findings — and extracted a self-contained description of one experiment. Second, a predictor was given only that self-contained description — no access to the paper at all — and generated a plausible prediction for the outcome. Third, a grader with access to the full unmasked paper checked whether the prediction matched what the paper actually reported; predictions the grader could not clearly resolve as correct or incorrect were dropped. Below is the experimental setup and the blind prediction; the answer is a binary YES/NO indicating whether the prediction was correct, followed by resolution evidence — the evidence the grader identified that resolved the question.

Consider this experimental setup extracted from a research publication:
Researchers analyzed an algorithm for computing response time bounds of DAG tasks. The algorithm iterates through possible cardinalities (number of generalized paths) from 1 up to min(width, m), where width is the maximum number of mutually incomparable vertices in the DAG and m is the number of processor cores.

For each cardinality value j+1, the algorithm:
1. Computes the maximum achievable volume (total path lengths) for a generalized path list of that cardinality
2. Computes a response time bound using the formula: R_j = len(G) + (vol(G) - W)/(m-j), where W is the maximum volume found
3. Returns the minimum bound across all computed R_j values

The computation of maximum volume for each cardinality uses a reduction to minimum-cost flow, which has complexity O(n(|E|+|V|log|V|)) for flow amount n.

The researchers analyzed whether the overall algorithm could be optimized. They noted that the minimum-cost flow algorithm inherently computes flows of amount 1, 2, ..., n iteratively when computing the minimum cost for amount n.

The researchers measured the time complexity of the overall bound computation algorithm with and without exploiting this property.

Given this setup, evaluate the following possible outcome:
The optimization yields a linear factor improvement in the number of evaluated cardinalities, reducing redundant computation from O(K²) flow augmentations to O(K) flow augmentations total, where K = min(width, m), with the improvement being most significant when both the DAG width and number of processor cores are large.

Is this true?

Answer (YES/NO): NO